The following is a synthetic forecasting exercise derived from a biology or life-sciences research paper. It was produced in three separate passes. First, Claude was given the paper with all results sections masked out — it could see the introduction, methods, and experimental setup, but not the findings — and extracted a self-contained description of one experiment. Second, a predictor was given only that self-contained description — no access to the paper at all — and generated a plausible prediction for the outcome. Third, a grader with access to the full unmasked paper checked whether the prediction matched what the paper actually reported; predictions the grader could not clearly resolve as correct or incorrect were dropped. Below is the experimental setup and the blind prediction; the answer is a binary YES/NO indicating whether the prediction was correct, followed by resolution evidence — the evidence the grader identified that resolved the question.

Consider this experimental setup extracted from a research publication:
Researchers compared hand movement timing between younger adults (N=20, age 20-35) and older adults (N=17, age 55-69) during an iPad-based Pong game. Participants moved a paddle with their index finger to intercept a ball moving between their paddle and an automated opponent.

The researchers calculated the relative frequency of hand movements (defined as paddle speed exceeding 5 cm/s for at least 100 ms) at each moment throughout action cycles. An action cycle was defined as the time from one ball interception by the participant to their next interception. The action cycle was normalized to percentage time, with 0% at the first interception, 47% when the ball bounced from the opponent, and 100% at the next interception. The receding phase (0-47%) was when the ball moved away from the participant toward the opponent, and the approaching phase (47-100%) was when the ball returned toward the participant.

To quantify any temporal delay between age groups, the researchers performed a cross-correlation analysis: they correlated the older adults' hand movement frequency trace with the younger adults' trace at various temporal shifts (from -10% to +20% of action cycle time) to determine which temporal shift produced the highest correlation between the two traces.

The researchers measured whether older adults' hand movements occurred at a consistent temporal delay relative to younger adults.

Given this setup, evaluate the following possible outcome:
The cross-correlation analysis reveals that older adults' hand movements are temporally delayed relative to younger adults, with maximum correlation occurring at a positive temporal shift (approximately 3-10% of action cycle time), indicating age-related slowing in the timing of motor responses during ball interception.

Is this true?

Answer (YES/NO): YES